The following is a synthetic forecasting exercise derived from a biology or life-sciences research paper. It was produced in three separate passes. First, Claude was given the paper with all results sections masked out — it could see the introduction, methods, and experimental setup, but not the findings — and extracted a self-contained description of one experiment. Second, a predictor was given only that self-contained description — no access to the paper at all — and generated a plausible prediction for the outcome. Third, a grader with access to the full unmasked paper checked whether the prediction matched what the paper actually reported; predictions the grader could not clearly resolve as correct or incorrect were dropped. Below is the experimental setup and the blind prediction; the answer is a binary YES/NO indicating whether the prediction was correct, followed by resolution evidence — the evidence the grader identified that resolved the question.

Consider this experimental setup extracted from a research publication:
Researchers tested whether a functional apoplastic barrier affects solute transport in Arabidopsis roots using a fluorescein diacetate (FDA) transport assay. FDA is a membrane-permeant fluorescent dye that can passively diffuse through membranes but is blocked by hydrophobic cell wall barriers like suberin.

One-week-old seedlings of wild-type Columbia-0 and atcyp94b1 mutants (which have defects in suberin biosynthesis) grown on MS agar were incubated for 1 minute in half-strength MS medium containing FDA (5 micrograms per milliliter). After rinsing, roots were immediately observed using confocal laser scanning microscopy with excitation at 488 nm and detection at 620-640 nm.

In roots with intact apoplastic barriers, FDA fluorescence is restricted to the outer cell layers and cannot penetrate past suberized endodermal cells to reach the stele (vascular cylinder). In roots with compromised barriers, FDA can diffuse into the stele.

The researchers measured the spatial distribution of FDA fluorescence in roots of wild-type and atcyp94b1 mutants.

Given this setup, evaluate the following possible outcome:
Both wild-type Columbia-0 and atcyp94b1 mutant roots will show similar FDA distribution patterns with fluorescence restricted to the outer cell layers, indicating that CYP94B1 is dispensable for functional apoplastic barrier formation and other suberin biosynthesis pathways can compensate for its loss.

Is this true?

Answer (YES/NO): NO